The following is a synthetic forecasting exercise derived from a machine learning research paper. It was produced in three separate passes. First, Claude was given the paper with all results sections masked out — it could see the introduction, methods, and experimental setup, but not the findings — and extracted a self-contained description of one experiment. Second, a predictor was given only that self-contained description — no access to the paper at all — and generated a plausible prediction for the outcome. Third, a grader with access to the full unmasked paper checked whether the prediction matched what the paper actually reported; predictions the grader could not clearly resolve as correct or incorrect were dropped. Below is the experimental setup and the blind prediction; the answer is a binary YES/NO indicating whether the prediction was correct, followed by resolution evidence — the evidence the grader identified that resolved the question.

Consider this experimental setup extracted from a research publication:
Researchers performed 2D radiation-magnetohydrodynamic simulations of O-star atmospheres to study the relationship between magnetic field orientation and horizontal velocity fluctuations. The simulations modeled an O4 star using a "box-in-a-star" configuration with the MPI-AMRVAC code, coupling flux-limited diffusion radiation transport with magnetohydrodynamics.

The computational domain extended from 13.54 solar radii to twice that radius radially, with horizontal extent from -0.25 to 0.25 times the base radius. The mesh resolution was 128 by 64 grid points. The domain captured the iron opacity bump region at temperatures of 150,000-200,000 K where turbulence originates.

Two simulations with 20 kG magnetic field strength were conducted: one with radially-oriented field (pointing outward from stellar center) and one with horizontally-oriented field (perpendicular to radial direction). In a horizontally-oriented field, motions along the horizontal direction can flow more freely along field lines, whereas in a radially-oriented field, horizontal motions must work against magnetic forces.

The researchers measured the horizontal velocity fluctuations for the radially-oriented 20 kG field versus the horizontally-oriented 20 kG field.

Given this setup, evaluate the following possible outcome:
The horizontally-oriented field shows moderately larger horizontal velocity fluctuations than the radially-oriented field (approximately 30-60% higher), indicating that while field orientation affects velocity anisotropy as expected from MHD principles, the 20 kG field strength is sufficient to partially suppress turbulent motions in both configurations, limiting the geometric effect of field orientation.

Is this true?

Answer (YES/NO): NO